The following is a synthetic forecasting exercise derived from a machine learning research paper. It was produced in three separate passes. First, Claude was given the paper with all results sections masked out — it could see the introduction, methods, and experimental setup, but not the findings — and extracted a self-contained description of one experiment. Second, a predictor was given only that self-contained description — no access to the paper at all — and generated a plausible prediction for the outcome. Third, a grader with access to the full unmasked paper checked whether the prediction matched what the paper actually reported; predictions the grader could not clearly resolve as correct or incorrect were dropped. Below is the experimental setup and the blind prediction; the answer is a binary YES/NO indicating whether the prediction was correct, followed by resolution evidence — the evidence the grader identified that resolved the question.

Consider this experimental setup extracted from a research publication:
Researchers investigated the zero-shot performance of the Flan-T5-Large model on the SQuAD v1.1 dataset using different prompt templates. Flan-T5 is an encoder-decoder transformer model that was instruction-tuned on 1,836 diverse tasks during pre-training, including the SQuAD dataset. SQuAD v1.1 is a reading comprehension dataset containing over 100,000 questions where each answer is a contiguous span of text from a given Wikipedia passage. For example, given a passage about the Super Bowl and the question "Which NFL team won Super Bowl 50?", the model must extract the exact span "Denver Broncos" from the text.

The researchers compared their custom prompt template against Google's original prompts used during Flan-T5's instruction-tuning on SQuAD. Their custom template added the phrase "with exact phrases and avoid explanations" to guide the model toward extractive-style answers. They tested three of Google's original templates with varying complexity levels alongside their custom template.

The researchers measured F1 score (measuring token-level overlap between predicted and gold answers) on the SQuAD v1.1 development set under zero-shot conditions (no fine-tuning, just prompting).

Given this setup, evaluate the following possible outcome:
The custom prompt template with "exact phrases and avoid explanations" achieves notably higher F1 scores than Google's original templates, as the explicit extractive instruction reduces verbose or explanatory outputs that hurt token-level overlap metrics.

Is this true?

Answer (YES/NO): NO